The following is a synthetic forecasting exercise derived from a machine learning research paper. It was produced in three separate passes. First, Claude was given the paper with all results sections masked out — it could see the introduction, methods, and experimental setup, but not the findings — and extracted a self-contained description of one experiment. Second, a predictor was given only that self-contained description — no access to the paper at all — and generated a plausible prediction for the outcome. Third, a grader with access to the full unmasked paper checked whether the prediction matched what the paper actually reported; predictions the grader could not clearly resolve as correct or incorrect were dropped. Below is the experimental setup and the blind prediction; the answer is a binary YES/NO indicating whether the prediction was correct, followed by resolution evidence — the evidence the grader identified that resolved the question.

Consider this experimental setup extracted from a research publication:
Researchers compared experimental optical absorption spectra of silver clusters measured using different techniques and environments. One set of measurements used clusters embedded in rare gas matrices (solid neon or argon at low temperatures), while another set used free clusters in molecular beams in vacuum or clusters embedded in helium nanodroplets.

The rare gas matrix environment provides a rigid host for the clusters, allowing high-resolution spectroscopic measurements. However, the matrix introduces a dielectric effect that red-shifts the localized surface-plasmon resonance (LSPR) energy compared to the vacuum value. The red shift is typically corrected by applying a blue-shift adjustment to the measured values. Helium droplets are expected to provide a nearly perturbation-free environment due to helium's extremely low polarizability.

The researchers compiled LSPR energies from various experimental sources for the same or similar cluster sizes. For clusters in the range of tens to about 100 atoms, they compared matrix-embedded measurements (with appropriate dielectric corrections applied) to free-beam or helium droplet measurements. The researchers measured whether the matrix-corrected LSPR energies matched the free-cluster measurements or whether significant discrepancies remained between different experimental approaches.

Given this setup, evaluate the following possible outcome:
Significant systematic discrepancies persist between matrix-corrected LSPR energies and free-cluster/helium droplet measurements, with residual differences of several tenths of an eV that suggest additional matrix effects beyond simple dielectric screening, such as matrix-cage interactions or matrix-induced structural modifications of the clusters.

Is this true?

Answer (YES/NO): YES